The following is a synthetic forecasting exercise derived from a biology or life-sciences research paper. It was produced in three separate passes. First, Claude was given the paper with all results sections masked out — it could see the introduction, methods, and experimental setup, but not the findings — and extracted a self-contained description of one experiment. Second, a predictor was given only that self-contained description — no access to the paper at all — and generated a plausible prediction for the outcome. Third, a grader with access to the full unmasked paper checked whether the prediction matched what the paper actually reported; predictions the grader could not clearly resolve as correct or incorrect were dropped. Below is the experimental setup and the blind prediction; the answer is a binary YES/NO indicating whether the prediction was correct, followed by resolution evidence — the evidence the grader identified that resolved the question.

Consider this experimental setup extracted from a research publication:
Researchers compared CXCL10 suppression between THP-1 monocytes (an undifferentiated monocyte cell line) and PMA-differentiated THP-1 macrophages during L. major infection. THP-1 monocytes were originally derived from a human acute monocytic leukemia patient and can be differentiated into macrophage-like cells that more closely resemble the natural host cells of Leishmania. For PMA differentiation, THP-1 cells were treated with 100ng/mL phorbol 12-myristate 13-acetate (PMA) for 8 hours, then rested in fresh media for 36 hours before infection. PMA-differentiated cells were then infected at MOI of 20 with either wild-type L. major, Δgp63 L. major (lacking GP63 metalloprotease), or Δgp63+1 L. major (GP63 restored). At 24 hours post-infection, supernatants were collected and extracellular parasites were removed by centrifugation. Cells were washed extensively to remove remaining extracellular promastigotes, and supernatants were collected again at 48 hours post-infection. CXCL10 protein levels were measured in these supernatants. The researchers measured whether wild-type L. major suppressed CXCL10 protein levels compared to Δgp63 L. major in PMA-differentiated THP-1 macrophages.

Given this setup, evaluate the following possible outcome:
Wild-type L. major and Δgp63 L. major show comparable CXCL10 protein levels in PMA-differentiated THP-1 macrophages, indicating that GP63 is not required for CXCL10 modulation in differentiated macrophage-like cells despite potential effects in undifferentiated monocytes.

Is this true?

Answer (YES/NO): NO